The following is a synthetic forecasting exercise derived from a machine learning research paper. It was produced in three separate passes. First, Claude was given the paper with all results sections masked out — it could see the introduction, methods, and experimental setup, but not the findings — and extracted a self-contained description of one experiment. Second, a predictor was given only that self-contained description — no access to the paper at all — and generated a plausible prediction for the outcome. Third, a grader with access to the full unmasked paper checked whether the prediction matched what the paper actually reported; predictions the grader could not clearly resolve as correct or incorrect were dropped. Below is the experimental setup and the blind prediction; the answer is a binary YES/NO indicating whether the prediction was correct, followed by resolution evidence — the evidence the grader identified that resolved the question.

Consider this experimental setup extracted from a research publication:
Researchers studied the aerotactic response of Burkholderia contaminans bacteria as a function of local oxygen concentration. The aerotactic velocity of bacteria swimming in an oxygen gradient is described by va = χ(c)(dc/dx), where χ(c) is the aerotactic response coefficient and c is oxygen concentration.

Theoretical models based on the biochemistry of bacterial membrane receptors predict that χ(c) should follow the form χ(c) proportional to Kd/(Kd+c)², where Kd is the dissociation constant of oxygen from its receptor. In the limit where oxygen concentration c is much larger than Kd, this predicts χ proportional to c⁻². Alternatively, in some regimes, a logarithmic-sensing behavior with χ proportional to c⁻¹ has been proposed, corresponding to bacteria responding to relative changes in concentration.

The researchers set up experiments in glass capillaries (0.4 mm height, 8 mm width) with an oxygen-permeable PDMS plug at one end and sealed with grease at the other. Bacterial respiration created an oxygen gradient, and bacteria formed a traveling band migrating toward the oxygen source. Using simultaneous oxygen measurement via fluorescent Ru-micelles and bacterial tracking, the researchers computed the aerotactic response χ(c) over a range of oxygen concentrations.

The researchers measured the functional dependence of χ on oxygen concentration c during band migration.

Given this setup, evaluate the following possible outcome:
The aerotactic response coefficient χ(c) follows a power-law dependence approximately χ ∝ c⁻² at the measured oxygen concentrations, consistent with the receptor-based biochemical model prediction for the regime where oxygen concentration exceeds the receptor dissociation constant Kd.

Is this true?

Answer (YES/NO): YES